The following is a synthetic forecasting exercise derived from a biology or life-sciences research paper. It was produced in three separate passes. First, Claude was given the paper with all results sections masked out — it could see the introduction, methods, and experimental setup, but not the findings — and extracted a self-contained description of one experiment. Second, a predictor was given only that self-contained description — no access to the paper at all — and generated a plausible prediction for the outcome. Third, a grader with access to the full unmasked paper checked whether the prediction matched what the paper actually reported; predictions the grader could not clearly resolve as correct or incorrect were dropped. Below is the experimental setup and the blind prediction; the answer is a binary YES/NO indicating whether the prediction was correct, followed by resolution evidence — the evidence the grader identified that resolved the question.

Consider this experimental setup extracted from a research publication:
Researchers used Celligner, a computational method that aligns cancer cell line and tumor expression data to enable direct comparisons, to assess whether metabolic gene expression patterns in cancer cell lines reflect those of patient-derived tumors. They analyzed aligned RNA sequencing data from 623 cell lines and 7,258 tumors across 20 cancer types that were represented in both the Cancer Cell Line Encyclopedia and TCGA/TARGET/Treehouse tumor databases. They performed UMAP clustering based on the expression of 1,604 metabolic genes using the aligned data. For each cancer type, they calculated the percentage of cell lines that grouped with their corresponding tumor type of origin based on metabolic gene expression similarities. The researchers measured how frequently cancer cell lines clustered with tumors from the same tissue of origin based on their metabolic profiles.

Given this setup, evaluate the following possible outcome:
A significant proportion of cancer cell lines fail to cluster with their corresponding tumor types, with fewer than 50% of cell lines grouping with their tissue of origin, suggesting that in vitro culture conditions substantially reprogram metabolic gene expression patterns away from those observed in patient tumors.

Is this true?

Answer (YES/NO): NO